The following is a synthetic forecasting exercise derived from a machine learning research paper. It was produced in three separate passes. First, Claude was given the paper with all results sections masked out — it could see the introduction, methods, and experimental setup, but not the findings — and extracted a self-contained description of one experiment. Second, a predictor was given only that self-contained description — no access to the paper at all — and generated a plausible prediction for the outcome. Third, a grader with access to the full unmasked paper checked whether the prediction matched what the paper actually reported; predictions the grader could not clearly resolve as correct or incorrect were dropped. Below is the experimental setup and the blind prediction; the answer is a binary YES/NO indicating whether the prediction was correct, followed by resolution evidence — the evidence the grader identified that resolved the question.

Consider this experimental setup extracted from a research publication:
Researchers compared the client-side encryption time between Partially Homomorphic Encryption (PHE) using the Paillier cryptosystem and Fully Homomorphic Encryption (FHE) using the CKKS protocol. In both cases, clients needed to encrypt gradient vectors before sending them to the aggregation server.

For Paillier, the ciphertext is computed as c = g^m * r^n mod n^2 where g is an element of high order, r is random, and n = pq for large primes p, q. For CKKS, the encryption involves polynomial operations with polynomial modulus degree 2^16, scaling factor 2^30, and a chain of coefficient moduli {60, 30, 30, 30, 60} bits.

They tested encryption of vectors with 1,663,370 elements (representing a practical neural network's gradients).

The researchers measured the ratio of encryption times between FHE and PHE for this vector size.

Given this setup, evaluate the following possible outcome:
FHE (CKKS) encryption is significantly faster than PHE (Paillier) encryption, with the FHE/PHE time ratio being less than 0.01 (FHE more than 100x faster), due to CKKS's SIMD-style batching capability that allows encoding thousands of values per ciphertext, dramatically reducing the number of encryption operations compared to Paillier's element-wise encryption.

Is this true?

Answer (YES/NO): NO